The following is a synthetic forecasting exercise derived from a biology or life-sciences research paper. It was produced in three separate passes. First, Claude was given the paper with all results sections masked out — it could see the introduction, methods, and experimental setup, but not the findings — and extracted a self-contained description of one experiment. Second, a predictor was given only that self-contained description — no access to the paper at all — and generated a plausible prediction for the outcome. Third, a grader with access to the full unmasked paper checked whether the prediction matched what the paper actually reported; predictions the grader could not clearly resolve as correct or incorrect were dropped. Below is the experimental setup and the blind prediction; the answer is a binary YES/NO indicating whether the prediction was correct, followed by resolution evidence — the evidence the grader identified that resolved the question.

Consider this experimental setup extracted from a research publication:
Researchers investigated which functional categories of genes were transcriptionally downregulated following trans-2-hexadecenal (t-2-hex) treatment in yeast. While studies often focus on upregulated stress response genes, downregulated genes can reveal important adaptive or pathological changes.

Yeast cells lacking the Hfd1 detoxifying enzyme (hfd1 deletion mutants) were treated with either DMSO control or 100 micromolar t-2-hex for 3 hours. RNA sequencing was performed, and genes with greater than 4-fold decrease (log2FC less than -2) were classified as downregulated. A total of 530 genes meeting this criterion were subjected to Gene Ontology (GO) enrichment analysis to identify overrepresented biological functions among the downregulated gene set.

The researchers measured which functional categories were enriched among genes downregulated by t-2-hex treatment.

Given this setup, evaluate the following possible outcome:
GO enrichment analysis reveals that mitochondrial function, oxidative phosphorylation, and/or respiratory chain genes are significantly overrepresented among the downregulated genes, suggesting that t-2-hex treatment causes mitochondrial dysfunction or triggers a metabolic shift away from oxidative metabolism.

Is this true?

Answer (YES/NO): NO